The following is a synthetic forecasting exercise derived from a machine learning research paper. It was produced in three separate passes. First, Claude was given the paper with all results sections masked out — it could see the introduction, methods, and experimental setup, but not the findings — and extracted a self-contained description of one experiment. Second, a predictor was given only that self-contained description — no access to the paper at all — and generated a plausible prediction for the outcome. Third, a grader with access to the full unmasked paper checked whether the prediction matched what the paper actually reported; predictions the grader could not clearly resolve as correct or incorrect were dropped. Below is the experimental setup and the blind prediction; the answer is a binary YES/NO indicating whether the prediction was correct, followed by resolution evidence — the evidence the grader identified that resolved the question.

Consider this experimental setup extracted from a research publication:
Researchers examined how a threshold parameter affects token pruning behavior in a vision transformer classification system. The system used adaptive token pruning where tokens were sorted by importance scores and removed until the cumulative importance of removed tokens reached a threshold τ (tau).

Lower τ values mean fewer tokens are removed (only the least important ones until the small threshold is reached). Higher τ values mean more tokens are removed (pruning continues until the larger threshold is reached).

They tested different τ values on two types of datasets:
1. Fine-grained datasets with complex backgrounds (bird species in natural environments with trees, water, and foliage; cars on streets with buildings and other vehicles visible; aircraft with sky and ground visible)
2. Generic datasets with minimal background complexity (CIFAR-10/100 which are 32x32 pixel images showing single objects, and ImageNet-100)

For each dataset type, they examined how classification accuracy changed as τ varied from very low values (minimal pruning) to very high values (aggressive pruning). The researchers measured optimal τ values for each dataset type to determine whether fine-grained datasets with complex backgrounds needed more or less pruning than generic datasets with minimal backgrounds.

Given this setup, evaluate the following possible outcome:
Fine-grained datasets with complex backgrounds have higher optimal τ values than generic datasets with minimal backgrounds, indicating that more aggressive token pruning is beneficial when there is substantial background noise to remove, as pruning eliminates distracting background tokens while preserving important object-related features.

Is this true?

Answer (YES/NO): NO